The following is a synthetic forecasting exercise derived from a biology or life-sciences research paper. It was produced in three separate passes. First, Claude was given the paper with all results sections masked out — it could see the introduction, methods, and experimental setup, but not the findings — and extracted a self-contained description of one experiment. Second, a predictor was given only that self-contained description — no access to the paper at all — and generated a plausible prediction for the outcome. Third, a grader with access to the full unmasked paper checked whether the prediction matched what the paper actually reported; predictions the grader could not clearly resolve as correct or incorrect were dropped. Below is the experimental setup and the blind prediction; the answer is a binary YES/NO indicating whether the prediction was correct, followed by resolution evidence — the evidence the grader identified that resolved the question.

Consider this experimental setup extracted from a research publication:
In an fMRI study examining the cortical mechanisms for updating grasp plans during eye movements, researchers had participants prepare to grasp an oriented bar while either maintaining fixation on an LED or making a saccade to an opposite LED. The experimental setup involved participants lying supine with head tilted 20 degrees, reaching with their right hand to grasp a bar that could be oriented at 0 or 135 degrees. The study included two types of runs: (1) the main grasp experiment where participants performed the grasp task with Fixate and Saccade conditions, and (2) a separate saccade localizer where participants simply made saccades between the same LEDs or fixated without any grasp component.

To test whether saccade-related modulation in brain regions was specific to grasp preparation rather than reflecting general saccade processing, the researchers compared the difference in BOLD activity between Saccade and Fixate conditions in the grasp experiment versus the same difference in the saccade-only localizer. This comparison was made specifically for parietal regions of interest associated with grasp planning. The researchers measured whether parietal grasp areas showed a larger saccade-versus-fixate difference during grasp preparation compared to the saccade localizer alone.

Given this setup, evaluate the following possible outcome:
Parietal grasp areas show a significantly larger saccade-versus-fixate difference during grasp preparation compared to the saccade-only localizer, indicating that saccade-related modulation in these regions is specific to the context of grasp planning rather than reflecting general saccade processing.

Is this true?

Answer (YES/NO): YES